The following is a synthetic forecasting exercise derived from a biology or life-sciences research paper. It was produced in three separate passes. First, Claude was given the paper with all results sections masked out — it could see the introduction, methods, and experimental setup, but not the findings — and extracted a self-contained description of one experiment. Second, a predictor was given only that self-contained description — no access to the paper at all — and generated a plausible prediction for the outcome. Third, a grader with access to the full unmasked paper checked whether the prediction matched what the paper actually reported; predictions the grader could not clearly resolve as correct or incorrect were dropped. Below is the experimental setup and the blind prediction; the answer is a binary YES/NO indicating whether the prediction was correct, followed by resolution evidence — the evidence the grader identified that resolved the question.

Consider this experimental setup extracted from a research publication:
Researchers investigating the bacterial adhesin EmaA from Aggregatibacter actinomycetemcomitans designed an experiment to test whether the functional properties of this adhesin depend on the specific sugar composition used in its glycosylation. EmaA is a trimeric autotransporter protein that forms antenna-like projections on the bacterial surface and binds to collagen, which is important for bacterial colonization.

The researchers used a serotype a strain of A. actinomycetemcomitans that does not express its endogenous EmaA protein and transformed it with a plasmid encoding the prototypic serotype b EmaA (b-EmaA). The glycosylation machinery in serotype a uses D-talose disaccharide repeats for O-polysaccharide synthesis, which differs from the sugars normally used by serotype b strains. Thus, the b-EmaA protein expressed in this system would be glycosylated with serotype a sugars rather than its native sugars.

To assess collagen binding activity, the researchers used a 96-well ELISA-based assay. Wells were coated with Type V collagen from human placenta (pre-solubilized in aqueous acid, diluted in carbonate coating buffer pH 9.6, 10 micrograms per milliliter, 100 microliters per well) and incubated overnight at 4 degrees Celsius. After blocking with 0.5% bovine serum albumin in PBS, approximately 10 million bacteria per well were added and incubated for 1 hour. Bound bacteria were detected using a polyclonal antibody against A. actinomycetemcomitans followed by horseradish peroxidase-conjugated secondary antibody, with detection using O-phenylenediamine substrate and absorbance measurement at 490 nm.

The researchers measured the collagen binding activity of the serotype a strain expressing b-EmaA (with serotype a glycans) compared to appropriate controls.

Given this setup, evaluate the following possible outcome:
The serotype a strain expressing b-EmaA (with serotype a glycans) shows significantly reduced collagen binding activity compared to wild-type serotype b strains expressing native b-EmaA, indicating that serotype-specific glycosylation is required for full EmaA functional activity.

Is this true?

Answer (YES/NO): NO